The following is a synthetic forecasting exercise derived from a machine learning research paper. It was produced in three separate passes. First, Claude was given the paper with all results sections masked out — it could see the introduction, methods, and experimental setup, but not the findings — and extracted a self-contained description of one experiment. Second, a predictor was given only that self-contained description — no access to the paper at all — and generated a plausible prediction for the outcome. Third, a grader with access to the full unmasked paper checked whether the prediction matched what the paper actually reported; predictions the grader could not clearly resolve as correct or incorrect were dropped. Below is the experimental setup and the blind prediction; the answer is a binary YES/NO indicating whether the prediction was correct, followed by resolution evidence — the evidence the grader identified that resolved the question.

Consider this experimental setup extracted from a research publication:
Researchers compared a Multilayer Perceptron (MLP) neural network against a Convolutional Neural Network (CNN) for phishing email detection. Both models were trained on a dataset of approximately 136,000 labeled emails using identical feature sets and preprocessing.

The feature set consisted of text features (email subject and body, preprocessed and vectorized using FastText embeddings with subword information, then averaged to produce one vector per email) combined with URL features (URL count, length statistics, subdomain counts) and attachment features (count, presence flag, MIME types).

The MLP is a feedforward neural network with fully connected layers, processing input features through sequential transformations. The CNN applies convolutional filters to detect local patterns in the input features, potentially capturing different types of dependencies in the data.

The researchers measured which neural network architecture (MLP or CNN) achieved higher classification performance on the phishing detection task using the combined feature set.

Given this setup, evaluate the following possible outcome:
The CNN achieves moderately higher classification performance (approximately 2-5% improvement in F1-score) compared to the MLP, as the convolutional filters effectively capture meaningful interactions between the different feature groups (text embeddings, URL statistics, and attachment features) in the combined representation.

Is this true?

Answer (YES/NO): NO